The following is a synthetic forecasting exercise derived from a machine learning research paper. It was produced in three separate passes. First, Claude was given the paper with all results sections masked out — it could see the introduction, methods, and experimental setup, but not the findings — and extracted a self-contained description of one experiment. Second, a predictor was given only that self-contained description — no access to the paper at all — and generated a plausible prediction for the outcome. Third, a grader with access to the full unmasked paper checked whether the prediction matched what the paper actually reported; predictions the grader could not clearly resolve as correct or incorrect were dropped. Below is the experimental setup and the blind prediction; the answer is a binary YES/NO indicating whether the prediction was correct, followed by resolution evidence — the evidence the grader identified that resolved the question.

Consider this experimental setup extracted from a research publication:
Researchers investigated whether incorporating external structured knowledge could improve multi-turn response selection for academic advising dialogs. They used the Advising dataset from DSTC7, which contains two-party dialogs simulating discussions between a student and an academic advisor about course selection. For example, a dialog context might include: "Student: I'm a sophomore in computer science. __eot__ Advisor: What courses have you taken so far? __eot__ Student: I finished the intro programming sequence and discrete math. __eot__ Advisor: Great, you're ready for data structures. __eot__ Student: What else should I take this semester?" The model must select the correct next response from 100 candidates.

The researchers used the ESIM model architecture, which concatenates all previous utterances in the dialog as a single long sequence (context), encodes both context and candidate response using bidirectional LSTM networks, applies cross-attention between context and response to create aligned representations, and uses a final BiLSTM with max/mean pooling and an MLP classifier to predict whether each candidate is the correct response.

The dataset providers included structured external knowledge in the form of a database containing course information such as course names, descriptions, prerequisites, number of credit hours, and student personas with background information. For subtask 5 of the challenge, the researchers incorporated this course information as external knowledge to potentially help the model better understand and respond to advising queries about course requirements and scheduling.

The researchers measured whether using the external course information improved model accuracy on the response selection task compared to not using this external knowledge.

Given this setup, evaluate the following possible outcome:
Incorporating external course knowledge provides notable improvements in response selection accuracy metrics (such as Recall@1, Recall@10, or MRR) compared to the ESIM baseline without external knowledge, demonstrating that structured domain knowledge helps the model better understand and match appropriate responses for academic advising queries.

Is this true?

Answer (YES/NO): NO